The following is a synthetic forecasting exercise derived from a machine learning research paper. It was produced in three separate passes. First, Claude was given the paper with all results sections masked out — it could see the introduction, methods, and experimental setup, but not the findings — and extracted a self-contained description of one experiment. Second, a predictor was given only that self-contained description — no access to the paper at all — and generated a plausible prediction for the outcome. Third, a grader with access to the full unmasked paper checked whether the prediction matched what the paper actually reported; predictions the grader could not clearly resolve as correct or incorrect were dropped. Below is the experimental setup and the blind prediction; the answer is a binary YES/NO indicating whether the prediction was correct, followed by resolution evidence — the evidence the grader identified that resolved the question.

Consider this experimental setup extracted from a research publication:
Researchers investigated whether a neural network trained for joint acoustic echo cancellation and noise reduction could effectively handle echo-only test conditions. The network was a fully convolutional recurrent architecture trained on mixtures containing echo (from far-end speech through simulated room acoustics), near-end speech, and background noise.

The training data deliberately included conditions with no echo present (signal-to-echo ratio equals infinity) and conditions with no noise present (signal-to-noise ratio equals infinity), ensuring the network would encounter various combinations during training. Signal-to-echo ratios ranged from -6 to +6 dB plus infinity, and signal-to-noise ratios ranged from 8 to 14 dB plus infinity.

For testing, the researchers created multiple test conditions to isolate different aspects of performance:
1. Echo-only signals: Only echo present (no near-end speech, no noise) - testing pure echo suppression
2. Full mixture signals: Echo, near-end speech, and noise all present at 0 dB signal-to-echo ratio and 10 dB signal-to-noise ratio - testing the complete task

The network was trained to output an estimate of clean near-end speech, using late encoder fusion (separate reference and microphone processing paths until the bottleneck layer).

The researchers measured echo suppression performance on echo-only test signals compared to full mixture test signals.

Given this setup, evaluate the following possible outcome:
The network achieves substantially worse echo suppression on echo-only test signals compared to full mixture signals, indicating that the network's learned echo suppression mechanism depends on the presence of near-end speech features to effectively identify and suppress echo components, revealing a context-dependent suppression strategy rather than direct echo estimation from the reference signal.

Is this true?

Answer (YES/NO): YES